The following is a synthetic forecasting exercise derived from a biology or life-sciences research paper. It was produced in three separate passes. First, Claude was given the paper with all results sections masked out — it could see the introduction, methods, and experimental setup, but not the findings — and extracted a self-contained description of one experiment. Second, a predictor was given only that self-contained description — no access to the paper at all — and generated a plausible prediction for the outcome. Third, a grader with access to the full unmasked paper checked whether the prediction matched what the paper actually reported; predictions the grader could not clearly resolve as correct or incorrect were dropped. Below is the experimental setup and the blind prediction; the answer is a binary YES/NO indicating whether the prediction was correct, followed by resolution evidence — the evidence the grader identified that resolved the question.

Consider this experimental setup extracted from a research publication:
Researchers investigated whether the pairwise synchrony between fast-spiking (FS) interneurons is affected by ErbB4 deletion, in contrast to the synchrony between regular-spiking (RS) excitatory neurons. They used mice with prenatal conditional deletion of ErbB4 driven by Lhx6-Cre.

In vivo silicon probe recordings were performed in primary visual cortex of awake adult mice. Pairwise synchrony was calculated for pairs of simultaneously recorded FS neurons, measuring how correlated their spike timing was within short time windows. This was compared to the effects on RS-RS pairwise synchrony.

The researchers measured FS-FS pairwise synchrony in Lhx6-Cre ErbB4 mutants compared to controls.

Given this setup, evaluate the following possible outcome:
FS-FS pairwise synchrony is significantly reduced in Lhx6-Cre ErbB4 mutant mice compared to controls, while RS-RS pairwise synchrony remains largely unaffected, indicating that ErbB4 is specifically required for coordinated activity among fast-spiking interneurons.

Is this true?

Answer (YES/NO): NO